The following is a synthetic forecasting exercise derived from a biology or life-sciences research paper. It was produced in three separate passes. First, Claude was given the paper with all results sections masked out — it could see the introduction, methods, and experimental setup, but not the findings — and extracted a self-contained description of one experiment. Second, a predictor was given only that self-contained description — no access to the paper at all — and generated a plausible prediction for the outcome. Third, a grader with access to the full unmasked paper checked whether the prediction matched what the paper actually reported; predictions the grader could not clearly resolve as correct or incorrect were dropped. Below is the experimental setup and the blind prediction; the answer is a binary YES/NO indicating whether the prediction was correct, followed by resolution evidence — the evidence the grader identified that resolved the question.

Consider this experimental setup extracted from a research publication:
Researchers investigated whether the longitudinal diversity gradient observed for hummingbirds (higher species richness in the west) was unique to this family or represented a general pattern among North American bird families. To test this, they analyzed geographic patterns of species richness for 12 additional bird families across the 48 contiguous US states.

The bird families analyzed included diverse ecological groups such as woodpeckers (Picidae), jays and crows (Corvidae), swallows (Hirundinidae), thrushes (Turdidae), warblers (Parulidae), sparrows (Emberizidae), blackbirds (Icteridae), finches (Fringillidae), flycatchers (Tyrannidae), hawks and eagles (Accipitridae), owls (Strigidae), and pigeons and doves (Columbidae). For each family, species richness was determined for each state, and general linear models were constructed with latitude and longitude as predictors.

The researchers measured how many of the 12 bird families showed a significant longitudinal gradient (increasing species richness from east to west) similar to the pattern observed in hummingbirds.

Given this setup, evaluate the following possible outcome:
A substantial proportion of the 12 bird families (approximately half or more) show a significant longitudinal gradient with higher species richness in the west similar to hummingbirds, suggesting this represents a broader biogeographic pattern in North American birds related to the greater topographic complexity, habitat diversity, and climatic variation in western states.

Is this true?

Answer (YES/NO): YES